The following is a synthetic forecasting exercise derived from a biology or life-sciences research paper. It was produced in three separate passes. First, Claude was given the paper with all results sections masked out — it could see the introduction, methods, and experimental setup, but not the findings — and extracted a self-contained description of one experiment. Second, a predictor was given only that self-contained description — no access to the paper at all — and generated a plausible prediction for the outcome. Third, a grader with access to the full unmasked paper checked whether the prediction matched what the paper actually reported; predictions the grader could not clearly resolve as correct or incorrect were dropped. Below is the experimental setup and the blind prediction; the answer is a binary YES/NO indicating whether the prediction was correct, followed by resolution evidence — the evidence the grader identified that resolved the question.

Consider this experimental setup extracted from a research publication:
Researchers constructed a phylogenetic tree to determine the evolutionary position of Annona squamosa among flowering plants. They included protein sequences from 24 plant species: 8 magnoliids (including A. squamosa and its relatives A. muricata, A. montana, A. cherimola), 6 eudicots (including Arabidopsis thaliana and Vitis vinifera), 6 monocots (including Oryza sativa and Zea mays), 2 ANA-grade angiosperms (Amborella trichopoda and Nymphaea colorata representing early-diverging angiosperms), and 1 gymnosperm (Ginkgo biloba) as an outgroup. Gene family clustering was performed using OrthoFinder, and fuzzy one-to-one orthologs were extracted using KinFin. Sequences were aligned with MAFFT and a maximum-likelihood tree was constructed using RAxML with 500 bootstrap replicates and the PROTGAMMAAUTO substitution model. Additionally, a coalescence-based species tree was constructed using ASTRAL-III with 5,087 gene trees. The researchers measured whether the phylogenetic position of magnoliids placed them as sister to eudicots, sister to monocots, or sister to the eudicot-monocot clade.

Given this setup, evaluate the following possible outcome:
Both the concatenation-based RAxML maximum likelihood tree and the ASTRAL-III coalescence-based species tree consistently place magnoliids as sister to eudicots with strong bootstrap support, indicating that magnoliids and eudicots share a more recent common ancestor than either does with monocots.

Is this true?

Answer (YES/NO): NO